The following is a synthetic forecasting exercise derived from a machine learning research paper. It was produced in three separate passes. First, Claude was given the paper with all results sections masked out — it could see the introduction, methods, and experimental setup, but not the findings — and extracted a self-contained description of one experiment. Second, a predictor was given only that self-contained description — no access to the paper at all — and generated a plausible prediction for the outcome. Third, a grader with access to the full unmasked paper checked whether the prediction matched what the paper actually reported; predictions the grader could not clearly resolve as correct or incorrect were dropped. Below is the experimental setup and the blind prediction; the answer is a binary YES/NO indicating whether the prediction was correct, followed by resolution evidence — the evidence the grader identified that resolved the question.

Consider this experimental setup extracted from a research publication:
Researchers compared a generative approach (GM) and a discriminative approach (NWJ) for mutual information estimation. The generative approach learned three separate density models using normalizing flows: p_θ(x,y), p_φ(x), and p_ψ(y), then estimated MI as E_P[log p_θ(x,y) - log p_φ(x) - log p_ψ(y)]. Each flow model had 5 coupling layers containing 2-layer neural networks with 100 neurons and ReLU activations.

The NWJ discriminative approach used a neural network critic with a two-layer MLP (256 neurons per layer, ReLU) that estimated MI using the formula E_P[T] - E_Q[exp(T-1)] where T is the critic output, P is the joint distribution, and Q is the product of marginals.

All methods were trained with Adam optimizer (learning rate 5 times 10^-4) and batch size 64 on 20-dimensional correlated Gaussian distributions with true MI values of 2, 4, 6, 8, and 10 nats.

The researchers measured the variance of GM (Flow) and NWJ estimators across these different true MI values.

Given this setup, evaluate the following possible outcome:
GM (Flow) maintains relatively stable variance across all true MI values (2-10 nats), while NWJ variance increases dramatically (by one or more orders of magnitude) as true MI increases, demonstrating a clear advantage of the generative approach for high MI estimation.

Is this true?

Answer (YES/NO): YES